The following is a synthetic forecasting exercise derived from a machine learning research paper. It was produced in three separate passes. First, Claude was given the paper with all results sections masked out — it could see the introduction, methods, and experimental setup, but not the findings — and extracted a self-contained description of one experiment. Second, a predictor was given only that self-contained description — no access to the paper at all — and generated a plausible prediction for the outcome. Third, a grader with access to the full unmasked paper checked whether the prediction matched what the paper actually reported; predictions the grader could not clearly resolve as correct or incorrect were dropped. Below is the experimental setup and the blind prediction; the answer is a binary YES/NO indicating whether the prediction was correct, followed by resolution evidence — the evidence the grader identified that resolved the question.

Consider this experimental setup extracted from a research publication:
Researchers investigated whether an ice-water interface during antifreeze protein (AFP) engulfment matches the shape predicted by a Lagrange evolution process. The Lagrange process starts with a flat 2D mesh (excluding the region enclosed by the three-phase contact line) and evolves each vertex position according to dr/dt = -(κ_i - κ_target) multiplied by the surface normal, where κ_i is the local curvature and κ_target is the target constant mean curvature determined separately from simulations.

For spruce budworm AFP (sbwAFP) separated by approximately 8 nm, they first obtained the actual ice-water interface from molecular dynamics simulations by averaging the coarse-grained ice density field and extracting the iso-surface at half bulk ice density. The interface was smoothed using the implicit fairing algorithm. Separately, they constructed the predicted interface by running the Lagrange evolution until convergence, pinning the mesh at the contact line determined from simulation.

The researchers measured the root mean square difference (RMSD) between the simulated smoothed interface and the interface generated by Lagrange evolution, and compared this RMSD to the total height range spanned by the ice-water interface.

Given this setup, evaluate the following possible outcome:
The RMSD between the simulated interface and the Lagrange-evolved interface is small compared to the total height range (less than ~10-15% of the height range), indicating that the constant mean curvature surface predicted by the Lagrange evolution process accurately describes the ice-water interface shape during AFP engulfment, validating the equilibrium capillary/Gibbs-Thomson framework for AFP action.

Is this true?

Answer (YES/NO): YES